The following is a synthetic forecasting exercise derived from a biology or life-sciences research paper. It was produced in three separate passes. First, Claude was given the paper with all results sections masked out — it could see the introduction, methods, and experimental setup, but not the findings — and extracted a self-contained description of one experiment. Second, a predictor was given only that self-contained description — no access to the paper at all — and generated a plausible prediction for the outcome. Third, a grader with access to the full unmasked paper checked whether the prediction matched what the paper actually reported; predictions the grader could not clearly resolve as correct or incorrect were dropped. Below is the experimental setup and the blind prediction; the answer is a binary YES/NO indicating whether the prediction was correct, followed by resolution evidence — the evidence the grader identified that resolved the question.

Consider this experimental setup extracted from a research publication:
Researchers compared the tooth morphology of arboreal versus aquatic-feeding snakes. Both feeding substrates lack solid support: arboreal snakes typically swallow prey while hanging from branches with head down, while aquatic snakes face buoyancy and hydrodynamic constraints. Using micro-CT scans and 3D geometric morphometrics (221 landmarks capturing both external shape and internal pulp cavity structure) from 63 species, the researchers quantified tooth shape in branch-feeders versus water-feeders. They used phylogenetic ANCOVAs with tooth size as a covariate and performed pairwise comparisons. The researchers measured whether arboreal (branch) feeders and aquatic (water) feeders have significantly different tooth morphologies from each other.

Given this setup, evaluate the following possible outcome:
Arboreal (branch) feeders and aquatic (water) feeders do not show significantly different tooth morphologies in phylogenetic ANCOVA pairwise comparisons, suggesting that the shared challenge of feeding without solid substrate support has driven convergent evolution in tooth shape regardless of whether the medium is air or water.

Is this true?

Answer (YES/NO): YES